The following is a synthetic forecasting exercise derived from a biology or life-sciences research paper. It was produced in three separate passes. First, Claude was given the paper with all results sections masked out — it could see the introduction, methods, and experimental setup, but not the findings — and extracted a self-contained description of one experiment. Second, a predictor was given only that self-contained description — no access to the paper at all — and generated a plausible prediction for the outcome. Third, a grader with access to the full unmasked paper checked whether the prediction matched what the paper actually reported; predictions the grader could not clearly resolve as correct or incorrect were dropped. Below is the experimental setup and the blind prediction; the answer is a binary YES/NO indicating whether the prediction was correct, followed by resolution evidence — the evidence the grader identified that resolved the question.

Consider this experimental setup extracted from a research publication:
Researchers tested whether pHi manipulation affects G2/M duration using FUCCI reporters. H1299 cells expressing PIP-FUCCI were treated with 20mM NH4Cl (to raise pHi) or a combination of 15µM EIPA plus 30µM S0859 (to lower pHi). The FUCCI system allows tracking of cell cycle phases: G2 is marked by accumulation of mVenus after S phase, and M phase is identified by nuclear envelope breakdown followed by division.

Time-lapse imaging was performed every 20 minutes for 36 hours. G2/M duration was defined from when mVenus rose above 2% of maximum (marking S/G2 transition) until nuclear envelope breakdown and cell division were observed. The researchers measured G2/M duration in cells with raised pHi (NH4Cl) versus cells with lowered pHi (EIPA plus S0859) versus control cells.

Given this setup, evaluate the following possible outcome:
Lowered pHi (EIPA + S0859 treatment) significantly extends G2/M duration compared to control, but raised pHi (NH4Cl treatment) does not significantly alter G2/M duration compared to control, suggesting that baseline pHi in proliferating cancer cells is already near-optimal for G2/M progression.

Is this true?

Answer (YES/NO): NO